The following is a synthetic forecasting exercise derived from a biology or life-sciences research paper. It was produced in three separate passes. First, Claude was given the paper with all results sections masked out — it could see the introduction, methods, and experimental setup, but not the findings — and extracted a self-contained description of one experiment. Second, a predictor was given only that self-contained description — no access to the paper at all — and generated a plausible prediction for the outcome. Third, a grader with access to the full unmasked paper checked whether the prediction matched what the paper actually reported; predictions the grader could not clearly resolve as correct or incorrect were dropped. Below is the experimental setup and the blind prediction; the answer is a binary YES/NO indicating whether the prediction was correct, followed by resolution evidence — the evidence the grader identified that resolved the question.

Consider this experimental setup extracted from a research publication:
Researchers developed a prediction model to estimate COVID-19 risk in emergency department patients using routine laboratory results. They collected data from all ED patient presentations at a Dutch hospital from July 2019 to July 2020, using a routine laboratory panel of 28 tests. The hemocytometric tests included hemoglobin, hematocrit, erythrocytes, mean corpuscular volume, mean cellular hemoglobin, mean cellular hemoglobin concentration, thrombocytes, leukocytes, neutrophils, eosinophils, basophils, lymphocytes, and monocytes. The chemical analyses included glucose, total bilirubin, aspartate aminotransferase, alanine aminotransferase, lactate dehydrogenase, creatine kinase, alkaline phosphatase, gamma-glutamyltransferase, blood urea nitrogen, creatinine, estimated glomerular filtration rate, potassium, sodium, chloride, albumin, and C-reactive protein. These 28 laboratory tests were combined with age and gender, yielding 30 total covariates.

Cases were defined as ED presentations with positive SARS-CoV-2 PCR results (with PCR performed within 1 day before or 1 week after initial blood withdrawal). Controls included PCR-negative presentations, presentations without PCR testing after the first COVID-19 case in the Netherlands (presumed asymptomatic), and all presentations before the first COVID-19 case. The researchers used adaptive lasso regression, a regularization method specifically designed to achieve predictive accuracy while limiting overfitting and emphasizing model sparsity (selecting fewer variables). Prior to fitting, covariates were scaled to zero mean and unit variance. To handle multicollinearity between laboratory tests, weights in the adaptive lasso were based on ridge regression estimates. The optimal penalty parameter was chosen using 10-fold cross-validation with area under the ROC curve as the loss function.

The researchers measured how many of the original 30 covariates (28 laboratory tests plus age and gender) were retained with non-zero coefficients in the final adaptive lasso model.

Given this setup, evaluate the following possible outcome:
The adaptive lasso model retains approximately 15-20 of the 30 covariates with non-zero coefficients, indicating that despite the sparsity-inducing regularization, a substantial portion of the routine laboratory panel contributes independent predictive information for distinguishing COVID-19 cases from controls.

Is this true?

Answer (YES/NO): NO